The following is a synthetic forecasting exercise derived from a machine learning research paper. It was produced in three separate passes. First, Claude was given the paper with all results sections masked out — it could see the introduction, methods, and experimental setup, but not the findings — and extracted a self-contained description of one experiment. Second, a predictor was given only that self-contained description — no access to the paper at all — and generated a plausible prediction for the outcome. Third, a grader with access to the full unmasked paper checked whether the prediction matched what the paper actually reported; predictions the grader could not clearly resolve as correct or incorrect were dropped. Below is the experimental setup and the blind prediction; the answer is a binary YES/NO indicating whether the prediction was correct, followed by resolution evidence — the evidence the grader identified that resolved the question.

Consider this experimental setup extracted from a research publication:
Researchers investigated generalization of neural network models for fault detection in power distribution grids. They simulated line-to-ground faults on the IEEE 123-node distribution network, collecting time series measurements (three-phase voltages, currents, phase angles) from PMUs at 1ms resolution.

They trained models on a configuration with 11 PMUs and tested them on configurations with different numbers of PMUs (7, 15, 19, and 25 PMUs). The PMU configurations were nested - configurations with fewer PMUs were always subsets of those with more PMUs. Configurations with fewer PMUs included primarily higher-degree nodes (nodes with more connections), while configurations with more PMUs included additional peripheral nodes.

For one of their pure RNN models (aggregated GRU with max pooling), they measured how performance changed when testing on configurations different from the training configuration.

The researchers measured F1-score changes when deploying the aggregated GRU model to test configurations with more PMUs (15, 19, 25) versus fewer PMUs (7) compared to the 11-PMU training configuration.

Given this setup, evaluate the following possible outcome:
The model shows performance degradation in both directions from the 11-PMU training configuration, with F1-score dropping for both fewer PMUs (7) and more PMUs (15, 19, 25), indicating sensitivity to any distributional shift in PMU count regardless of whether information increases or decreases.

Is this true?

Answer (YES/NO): NO